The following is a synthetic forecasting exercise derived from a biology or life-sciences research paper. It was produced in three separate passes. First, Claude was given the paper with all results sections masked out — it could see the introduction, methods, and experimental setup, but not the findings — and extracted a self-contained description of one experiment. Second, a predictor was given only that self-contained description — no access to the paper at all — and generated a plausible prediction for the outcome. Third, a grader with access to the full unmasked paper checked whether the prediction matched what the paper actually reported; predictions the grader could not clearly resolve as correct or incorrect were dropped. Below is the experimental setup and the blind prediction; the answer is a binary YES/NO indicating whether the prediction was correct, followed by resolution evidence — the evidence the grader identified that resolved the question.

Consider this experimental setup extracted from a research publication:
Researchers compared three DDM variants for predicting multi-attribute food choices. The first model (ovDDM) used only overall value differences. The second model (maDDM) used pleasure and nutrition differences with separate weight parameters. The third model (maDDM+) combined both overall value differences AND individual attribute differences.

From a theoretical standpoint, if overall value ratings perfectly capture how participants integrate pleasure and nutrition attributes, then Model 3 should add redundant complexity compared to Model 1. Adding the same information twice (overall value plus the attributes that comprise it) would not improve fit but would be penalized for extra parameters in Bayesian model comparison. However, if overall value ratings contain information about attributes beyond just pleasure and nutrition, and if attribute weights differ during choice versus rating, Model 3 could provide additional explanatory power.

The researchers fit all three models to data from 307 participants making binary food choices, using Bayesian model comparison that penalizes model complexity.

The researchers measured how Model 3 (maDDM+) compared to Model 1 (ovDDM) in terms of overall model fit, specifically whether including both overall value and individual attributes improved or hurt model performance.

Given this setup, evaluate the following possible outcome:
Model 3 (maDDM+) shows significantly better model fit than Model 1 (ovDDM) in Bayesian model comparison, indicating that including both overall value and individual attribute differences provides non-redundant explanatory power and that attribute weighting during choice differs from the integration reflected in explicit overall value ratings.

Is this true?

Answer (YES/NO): YES